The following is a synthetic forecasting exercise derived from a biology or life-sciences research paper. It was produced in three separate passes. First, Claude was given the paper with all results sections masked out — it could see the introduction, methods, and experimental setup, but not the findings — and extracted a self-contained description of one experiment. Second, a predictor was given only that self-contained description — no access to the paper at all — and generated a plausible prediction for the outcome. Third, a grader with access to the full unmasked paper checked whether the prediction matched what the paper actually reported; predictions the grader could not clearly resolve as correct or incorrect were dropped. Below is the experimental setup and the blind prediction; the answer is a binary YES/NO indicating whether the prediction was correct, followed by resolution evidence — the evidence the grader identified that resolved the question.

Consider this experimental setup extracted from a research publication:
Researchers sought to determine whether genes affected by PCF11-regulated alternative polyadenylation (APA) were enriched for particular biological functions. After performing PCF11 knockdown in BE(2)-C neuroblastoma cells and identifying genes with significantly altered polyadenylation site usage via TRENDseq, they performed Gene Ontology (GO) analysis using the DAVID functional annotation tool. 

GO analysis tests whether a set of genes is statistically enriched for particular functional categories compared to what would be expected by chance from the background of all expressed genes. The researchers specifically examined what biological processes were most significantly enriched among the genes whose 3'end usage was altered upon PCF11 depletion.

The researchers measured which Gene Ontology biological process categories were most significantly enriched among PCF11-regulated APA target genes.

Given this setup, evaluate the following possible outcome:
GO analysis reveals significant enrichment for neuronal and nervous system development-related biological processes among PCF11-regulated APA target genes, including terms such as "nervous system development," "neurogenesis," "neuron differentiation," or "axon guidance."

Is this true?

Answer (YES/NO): YES